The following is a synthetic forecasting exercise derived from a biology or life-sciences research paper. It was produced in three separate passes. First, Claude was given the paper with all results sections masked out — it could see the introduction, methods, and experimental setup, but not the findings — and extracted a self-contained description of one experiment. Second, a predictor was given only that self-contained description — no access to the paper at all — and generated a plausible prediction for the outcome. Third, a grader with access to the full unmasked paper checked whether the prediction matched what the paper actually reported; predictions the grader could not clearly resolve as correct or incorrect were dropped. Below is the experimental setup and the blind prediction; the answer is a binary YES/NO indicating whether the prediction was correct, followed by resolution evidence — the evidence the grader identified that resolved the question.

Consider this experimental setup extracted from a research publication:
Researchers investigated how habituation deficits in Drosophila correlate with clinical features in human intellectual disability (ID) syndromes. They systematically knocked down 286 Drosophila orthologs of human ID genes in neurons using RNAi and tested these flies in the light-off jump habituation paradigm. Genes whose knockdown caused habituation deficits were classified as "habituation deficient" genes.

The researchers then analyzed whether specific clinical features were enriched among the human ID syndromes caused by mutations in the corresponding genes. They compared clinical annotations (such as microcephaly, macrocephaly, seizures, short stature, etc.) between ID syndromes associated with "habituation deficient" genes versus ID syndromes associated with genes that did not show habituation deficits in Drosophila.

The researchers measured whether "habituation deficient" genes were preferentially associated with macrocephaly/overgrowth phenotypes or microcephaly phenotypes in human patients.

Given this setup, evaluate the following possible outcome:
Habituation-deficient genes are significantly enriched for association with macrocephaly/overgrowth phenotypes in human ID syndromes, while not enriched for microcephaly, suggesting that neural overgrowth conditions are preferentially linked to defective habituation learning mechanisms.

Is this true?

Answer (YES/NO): YES